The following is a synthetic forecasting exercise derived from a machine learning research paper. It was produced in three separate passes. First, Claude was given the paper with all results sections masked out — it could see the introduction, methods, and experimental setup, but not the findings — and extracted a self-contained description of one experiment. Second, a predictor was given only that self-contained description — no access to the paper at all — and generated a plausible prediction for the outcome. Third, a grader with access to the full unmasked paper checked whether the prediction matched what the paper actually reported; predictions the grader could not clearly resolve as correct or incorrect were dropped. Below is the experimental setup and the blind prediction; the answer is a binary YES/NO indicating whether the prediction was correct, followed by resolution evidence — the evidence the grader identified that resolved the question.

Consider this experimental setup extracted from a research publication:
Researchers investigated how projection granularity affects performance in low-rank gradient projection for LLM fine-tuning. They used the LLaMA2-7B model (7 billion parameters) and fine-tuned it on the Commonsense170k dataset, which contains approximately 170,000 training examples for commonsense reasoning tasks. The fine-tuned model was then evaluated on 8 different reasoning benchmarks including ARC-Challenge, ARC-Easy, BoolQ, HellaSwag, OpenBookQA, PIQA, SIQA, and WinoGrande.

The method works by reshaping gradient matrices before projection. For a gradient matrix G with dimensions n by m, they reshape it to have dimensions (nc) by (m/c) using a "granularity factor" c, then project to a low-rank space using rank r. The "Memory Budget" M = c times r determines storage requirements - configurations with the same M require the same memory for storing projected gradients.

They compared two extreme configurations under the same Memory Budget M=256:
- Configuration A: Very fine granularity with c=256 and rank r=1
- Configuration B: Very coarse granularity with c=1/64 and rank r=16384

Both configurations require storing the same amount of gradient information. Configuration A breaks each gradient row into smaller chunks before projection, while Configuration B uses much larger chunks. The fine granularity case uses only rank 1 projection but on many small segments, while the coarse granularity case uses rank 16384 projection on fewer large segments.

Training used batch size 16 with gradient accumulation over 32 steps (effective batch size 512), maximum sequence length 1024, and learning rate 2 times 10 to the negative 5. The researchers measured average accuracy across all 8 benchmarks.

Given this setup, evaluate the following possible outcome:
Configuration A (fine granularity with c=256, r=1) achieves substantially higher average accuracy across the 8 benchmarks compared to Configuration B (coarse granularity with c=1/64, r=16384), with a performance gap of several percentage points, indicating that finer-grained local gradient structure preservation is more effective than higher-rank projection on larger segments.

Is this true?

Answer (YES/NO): NO